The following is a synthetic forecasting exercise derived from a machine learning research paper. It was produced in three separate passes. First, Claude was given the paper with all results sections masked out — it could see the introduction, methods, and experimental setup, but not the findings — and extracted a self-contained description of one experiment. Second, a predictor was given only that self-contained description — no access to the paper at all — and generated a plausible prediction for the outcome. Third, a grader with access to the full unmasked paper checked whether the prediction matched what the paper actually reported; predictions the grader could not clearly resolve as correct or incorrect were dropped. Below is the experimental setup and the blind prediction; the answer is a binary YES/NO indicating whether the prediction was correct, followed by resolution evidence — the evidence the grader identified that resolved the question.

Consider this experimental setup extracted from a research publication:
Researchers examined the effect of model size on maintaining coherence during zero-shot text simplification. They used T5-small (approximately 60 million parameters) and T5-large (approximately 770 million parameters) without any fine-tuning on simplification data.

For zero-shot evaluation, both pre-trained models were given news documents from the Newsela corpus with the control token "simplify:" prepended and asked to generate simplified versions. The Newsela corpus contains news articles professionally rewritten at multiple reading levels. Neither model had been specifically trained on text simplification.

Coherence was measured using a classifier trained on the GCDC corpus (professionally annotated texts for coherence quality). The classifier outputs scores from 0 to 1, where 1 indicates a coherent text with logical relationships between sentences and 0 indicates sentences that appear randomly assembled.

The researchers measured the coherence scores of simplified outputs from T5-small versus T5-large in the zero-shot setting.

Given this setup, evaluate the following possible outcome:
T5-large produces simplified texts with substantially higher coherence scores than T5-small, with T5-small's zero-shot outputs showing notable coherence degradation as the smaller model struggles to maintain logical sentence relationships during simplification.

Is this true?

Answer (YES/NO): YES